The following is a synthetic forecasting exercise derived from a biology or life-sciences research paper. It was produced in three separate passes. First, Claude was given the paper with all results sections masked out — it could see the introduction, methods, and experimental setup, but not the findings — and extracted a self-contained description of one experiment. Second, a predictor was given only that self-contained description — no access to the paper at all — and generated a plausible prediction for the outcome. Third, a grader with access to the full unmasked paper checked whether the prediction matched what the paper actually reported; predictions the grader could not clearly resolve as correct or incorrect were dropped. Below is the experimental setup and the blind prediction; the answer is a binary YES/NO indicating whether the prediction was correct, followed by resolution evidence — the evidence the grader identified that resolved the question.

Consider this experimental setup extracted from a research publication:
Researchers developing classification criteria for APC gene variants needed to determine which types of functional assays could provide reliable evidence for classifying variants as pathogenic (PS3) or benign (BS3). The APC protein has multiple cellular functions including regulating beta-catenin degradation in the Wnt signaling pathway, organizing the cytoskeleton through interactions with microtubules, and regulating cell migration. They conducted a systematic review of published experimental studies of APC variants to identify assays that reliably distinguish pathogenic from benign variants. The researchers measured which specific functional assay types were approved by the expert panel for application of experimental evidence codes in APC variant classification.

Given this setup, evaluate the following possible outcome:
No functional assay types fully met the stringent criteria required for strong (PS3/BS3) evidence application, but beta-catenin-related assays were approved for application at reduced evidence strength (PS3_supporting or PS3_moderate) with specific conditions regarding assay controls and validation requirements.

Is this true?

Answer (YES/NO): NO